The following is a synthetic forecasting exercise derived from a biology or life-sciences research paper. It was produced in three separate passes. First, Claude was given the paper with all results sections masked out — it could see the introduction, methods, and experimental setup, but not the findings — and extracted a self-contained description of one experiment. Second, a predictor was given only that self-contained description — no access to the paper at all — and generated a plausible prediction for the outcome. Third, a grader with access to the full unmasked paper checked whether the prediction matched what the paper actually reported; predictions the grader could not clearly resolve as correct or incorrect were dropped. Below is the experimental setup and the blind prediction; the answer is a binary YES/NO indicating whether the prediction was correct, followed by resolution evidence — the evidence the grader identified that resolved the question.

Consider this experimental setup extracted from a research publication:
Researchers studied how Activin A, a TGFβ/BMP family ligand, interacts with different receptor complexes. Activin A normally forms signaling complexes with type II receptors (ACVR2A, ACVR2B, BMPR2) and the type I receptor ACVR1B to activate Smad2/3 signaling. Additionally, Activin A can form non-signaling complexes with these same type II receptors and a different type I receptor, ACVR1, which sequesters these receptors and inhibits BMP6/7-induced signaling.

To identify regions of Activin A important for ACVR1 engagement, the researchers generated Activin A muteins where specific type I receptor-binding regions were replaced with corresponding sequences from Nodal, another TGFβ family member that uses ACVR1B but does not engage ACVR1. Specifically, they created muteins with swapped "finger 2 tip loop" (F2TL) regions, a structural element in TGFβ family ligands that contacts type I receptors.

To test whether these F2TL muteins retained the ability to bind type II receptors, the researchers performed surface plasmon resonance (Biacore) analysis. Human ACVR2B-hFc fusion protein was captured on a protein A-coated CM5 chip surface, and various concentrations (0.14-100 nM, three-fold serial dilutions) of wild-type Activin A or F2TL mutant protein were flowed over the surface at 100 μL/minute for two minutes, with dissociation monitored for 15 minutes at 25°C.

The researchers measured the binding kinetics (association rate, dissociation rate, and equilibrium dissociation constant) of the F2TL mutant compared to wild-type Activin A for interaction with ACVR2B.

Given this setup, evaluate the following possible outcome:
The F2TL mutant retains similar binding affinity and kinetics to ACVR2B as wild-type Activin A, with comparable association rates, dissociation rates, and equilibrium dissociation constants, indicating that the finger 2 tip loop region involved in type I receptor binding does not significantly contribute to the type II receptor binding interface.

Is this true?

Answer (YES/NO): YES